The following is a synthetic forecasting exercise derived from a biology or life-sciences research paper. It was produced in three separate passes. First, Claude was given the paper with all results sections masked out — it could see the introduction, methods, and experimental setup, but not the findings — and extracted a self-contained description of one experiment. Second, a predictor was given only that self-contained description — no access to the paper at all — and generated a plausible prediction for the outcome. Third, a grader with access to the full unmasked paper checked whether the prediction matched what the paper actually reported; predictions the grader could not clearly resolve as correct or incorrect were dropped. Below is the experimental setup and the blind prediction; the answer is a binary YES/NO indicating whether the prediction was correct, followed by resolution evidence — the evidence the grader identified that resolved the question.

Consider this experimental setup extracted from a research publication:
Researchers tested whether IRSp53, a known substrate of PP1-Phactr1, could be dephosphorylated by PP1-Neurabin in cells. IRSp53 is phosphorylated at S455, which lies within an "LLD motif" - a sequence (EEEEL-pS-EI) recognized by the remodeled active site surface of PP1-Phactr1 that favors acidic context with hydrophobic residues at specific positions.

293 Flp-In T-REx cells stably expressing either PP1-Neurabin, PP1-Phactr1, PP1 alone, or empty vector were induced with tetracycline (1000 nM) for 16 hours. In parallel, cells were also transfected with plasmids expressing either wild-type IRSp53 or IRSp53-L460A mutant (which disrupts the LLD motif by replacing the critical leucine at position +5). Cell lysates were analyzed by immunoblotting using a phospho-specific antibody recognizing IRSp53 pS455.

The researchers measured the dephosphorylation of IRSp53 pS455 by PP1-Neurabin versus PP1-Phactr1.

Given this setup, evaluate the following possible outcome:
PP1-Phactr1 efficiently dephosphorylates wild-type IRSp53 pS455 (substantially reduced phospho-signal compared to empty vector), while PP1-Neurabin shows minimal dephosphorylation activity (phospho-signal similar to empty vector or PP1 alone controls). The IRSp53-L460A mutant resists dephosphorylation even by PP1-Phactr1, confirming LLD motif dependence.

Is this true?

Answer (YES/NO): YES